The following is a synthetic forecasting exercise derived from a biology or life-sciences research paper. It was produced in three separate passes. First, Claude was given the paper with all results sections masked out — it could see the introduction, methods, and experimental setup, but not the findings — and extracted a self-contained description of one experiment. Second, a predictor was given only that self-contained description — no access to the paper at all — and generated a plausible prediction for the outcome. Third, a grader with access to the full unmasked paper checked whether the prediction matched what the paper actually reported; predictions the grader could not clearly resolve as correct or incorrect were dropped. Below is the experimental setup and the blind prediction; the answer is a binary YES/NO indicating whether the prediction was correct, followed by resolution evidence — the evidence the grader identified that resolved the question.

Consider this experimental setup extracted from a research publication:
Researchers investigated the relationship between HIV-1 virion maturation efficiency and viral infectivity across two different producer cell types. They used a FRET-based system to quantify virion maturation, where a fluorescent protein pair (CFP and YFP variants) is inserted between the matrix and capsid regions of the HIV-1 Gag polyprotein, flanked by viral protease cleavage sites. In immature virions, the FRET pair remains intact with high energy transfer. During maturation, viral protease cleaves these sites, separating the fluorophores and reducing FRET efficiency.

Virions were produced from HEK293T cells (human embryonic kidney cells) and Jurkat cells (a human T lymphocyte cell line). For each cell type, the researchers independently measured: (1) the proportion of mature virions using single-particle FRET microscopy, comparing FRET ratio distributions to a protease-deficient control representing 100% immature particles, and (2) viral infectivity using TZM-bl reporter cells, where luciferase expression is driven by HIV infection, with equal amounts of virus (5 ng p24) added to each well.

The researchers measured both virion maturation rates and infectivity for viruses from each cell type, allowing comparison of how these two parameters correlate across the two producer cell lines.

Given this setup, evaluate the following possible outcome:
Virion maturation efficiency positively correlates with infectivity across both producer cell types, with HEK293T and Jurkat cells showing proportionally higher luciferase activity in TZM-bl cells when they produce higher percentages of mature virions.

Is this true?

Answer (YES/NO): NO